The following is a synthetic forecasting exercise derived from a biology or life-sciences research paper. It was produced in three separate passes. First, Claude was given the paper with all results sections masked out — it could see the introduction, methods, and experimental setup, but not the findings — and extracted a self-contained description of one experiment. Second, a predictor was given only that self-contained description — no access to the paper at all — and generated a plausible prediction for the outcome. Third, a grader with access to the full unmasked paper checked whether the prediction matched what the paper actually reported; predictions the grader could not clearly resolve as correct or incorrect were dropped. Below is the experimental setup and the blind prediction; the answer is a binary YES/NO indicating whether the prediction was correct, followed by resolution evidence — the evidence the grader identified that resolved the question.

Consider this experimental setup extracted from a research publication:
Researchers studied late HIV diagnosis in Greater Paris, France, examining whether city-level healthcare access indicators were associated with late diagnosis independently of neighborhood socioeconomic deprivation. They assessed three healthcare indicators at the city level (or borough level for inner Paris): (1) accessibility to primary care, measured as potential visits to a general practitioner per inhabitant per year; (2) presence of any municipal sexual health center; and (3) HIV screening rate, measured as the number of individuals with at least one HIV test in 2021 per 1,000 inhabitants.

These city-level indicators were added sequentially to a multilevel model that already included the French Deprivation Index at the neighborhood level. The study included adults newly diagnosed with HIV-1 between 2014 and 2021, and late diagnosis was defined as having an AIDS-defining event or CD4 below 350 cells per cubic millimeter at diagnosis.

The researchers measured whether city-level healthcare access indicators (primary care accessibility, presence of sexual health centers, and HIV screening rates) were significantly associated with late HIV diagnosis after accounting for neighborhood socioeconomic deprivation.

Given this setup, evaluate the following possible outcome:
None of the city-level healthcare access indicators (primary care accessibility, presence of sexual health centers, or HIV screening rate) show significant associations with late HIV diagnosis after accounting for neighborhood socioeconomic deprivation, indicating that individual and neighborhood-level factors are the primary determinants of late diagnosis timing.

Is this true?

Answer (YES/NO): YES